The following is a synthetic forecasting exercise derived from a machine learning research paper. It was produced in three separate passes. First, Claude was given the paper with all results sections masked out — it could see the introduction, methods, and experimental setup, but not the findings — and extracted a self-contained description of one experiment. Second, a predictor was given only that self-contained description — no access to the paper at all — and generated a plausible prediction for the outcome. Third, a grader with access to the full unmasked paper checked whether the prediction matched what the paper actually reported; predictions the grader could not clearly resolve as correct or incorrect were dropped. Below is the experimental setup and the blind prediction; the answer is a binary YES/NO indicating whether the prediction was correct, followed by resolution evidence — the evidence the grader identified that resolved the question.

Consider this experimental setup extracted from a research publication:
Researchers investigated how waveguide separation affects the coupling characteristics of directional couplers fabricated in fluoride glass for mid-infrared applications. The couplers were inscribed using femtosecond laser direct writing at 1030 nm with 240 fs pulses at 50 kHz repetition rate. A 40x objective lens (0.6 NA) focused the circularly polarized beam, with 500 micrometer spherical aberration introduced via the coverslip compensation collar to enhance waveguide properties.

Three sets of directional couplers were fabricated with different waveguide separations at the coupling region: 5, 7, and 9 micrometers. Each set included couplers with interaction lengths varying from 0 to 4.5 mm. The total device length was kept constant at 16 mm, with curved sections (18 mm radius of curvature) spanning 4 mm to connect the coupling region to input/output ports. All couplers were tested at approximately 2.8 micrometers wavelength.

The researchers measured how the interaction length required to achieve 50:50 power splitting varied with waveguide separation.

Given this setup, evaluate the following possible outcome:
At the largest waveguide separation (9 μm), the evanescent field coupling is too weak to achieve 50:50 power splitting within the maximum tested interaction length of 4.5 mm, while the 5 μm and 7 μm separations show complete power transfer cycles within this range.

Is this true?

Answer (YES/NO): NO